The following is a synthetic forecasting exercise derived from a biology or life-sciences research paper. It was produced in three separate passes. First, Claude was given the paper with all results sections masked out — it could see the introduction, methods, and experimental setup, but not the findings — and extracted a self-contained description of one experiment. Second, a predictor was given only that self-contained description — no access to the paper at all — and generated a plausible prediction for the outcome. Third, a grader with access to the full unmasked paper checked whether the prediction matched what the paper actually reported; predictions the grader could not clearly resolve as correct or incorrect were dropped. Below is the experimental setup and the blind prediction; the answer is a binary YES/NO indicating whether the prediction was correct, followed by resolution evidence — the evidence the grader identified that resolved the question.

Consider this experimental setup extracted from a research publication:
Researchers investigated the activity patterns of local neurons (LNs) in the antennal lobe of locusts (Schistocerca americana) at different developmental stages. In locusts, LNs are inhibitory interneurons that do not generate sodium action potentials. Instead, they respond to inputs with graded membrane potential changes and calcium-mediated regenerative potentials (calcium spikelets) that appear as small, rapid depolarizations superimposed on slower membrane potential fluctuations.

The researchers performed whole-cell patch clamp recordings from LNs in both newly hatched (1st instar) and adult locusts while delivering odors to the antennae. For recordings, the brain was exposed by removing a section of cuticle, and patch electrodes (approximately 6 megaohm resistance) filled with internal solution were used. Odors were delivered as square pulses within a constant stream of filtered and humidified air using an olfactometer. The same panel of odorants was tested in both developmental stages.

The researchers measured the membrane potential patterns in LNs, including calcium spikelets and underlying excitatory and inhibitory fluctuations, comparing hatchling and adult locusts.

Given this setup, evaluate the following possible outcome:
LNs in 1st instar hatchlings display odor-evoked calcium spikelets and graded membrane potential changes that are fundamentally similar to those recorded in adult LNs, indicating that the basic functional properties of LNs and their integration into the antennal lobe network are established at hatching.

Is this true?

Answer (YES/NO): YES